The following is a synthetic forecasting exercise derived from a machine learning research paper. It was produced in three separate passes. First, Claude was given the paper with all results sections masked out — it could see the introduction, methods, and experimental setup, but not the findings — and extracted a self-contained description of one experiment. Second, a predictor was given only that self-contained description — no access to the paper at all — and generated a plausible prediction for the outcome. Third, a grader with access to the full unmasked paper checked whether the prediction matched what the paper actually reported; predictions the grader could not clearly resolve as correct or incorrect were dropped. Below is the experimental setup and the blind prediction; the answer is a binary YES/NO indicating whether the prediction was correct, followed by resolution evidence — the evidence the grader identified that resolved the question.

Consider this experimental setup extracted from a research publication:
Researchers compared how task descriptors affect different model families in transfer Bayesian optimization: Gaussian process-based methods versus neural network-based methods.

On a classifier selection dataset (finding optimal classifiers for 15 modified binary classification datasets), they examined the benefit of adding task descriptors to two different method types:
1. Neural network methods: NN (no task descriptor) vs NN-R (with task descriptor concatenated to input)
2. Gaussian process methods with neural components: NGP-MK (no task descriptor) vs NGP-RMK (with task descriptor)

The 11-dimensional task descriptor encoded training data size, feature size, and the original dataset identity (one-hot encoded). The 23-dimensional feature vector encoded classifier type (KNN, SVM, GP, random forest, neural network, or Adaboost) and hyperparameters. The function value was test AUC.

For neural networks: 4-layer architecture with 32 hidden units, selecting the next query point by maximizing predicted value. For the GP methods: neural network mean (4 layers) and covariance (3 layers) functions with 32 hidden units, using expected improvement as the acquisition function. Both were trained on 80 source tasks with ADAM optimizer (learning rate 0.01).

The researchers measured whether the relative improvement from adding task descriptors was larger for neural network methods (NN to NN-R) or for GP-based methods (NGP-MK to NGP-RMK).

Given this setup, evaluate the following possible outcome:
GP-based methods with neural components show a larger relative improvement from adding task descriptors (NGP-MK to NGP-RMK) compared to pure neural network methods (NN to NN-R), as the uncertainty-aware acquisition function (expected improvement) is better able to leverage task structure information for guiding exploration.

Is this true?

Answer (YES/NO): NO